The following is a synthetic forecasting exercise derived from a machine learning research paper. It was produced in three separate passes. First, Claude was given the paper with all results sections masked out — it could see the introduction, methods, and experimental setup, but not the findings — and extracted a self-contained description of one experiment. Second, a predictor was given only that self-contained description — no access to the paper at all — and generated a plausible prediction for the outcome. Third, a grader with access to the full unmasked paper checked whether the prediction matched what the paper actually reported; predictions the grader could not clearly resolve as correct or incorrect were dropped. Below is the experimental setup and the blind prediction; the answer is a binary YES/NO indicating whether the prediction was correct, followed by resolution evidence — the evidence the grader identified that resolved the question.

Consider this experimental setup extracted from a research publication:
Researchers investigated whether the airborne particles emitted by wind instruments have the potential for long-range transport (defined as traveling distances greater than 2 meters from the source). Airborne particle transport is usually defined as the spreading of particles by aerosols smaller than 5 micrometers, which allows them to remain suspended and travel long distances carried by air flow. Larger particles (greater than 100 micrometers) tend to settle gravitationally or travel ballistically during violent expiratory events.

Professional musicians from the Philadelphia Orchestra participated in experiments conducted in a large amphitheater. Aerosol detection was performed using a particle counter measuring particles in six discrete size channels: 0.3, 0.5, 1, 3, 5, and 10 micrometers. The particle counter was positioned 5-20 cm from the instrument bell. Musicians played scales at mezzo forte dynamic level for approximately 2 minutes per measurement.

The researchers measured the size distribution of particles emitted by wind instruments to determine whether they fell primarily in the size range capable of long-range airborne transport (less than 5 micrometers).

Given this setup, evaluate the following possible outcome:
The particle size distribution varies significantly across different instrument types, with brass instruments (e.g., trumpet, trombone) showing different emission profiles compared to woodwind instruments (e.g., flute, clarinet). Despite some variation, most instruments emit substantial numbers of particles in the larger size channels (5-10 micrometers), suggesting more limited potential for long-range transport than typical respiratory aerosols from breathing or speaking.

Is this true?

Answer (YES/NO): NO